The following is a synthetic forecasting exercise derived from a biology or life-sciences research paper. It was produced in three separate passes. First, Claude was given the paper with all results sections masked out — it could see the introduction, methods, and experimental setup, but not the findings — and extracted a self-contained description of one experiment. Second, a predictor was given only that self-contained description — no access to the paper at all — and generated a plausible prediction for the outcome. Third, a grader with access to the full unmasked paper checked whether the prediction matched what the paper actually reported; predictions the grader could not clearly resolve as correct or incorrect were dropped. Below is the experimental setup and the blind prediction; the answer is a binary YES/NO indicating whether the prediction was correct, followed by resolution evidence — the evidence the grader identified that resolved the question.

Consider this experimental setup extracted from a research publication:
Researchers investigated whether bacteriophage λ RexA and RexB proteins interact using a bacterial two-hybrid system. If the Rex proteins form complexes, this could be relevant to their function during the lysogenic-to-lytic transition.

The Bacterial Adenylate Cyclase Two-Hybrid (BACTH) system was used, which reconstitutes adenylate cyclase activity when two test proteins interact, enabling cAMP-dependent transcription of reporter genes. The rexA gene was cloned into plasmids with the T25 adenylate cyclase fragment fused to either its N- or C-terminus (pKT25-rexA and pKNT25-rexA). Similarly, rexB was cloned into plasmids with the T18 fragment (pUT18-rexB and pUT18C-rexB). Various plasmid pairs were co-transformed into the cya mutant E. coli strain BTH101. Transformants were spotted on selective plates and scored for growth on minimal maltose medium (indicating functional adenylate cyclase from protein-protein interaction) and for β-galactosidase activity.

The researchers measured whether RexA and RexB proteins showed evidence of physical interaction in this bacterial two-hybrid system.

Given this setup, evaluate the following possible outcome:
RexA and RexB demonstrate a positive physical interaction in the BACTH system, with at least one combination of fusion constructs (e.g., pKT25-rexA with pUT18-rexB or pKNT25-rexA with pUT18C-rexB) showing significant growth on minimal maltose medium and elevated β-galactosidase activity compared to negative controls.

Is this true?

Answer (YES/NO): YES